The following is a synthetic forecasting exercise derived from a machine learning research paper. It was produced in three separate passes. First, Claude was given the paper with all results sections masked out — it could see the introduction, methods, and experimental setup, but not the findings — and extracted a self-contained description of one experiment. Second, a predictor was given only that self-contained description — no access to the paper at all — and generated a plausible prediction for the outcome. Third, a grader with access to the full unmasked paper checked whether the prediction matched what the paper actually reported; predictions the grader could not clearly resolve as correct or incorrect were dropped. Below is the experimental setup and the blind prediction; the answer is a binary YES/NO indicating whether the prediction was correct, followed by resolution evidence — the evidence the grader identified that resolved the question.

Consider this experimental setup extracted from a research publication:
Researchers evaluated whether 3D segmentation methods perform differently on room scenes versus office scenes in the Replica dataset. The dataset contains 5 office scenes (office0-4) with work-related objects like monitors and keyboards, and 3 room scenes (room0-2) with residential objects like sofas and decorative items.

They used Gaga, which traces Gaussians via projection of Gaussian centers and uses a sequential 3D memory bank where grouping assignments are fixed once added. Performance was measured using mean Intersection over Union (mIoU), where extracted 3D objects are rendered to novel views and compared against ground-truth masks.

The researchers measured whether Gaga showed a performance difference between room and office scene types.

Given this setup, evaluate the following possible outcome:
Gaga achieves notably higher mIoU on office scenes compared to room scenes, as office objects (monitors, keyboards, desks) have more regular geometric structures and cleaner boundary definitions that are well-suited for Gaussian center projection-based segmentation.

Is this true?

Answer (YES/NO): NO